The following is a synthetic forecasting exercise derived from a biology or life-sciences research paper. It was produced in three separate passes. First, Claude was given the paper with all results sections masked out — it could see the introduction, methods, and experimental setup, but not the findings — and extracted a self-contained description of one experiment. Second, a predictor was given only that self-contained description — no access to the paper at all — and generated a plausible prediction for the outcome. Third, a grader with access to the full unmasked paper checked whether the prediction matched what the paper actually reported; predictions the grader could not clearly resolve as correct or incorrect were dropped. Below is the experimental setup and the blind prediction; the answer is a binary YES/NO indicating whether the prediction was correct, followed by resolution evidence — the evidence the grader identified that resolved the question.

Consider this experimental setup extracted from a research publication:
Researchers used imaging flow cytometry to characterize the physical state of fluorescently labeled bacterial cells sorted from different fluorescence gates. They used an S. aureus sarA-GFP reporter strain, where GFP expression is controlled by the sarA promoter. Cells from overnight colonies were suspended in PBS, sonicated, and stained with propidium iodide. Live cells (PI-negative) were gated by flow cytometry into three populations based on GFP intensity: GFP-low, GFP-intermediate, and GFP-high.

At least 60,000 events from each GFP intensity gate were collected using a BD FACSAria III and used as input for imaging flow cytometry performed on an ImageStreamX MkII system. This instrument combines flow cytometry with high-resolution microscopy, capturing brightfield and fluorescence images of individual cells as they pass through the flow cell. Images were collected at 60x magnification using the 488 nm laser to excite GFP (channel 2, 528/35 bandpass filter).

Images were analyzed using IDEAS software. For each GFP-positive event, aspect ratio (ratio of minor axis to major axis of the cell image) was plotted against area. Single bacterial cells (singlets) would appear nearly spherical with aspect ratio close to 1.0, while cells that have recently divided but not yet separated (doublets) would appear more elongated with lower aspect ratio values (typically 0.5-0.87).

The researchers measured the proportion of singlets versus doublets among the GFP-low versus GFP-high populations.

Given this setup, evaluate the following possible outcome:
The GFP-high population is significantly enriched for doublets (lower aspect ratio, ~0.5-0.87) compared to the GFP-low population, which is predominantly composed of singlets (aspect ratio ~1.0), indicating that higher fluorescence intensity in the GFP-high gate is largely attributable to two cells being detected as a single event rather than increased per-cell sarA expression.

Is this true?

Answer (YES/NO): NO